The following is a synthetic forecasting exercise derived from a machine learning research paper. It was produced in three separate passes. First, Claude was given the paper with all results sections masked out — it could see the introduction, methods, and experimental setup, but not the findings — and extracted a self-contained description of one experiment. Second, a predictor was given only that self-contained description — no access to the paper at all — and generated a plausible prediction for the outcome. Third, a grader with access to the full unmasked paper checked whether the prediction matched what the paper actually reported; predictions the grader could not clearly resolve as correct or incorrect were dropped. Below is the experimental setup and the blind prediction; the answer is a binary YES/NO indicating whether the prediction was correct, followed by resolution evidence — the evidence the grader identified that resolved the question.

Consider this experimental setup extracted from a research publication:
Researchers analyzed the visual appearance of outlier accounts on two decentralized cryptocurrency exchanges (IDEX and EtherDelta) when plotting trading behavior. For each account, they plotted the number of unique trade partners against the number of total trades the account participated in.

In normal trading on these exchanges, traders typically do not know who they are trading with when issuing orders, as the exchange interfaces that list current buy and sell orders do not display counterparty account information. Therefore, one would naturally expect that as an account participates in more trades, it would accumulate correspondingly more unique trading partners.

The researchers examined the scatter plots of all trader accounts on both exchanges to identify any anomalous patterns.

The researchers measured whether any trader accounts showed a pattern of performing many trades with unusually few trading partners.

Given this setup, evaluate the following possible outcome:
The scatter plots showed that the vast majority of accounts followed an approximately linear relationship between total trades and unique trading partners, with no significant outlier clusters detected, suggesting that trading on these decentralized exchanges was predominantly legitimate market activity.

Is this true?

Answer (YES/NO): NO